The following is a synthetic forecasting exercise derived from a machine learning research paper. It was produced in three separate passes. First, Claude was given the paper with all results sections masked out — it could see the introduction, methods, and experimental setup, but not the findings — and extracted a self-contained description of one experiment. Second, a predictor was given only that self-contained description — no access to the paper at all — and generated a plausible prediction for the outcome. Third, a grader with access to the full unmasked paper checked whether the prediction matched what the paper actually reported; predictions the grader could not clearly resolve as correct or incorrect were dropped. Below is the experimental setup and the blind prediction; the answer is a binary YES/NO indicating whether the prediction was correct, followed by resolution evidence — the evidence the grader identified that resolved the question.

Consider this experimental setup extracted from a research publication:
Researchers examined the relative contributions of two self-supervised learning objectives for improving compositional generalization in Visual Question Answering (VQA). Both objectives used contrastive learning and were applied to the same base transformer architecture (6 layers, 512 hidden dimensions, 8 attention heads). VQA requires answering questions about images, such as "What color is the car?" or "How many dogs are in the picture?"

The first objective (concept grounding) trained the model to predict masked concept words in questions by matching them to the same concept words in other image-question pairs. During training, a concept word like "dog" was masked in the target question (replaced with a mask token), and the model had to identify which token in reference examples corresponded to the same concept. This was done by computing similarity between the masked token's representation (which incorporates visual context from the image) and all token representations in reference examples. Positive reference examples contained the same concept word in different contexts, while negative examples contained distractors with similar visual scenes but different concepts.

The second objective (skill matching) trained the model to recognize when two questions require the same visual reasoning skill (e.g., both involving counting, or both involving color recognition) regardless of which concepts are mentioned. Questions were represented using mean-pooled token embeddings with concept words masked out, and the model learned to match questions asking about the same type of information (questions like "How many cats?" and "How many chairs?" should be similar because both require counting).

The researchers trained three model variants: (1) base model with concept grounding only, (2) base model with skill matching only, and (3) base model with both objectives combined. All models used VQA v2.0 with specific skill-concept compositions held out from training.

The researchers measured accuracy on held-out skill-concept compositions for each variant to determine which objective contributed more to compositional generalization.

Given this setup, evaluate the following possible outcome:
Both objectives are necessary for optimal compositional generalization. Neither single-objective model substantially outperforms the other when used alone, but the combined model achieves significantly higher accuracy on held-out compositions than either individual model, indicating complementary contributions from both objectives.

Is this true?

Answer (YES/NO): NO